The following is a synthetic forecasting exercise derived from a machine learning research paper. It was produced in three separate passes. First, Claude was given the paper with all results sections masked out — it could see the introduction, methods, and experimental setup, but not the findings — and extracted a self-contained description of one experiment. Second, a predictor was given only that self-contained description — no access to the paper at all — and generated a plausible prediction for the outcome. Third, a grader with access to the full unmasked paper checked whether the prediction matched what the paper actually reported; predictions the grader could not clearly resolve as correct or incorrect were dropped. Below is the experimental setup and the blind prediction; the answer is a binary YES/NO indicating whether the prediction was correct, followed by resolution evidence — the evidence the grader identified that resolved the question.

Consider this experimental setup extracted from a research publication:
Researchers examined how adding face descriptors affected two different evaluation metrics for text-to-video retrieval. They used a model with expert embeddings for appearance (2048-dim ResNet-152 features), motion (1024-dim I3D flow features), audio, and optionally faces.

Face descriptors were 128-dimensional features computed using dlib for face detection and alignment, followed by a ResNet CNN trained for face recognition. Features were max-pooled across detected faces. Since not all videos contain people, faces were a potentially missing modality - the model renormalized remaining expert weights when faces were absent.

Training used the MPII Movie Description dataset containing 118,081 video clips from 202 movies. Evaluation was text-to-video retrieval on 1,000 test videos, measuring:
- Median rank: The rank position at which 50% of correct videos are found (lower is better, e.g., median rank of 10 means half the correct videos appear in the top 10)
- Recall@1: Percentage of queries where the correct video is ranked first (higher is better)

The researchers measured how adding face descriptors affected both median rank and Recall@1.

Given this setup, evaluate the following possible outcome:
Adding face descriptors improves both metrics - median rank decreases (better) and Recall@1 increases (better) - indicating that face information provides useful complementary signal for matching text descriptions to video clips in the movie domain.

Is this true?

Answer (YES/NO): NO